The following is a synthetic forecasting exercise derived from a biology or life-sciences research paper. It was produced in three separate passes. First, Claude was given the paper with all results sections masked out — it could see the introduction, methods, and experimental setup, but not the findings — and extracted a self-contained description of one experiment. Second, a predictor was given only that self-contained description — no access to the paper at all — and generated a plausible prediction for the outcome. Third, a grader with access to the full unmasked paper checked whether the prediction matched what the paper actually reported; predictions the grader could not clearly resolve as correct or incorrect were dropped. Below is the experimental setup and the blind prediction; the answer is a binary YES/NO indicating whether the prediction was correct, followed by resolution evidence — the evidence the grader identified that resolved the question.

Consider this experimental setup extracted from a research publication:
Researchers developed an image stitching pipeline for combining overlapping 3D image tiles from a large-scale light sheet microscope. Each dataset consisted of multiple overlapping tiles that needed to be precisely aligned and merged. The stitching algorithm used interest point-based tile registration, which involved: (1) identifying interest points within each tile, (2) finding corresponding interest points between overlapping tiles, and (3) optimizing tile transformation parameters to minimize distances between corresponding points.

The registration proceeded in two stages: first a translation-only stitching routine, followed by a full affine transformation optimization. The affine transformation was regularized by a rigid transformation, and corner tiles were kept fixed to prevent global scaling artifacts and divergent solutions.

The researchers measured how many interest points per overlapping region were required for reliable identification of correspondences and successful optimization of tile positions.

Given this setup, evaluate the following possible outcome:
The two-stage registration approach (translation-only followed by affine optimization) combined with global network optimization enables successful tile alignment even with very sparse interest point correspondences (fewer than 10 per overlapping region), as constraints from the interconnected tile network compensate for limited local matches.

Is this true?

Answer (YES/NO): NO